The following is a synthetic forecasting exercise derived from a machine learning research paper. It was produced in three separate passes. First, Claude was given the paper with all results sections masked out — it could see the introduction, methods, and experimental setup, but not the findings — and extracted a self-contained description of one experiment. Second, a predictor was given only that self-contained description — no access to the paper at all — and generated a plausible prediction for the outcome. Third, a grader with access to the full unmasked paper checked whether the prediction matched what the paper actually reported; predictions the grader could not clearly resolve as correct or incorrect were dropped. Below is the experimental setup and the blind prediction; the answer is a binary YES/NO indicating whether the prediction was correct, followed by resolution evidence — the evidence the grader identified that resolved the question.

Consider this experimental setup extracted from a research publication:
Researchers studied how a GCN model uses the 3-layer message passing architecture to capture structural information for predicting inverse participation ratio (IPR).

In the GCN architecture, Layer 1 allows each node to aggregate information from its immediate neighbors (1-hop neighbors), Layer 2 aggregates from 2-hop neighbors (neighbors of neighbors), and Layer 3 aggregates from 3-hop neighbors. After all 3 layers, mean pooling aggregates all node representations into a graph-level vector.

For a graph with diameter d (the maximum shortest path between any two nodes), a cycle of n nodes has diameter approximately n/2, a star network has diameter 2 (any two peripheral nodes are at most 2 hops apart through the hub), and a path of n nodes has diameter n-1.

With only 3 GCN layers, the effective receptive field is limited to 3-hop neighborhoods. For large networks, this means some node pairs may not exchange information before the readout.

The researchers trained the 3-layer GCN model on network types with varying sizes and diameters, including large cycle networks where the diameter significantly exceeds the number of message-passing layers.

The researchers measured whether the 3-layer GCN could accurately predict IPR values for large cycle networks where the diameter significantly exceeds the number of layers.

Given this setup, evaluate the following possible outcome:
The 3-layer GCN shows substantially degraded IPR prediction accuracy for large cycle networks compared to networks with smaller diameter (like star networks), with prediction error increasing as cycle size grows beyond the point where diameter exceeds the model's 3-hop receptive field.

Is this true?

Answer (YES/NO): NO